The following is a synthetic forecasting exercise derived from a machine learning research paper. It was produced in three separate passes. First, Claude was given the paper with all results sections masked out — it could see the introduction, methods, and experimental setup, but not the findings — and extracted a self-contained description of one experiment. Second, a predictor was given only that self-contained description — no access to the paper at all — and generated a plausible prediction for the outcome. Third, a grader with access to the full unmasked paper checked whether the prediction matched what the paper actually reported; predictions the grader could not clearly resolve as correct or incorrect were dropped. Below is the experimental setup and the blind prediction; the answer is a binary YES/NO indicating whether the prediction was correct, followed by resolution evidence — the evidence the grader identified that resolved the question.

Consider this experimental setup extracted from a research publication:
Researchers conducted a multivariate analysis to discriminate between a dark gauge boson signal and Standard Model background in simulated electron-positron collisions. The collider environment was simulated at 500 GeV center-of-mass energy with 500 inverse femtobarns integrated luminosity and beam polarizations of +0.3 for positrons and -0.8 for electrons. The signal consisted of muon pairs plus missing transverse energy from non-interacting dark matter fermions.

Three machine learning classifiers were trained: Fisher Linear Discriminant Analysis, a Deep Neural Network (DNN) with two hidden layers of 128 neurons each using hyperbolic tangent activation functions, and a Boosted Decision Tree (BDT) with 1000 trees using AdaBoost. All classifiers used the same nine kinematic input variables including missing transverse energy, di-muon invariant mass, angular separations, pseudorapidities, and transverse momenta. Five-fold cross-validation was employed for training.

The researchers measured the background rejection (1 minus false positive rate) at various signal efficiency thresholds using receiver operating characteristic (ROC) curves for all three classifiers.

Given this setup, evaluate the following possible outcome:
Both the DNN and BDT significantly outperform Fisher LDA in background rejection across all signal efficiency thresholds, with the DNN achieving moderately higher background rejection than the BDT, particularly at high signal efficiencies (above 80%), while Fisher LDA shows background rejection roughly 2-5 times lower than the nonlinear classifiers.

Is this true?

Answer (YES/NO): NO